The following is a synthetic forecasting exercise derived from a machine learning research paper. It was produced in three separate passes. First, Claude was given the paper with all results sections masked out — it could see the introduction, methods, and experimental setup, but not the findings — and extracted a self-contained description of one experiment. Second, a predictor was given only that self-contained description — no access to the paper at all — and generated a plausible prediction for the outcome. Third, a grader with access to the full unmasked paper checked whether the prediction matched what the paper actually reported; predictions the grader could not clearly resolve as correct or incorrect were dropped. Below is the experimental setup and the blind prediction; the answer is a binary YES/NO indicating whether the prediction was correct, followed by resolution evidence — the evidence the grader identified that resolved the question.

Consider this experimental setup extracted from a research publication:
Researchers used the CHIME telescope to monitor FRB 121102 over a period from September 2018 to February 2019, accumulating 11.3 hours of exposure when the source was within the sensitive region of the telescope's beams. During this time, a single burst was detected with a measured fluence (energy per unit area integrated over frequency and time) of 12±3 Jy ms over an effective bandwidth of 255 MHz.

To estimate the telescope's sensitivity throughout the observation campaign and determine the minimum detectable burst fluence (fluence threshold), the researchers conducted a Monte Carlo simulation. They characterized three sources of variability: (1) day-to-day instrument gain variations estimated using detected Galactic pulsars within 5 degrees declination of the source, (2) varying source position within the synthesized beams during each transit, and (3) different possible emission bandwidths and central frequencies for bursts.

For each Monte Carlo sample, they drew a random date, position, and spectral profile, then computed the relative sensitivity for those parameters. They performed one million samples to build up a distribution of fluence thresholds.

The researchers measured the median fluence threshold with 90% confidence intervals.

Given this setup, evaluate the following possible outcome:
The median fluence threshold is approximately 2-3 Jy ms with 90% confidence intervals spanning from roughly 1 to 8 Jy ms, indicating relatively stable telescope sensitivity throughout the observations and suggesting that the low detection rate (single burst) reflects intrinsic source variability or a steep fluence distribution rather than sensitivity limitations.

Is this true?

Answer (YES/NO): NO